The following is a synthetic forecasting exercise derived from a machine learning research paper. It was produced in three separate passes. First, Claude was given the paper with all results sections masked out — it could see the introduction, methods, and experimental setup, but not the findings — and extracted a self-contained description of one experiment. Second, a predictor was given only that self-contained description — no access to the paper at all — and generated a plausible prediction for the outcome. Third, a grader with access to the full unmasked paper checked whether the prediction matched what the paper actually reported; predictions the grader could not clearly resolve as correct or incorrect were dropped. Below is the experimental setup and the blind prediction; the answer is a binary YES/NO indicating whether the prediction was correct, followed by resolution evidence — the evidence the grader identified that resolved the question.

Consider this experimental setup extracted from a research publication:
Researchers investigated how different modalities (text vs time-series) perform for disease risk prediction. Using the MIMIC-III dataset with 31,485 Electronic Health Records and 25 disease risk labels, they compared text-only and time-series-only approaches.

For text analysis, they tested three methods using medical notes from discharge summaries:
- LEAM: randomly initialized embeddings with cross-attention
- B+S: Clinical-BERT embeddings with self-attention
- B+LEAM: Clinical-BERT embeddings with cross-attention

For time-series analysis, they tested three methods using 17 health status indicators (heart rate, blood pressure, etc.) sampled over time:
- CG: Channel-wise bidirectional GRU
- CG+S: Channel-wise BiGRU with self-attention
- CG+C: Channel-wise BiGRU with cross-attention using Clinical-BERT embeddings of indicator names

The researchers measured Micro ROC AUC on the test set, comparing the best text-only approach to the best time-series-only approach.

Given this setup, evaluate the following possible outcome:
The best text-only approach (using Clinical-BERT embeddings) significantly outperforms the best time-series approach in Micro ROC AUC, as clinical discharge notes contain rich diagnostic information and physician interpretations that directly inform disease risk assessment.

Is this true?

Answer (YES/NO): YES